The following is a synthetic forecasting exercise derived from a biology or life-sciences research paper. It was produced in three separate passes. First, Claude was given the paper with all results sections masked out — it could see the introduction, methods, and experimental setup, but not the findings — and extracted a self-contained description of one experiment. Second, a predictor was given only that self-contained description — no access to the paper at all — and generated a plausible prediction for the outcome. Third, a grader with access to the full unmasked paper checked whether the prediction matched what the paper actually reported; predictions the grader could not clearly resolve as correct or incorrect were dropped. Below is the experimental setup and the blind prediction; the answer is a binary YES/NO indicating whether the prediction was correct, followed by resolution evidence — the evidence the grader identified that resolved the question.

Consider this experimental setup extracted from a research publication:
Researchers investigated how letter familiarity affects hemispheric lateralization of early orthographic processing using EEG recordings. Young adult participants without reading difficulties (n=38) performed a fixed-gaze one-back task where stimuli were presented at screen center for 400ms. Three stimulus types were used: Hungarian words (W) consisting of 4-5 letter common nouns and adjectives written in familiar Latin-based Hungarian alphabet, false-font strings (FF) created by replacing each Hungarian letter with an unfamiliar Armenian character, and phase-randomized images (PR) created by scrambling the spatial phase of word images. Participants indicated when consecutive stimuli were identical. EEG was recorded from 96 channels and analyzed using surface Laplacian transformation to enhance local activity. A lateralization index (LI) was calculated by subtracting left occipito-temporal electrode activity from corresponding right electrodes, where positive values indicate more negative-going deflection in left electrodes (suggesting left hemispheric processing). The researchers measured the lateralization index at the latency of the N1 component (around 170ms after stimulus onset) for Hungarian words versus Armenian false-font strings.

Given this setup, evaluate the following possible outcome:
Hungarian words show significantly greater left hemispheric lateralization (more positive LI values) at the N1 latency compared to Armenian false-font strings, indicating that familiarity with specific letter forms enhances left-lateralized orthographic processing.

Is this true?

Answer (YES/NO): YES